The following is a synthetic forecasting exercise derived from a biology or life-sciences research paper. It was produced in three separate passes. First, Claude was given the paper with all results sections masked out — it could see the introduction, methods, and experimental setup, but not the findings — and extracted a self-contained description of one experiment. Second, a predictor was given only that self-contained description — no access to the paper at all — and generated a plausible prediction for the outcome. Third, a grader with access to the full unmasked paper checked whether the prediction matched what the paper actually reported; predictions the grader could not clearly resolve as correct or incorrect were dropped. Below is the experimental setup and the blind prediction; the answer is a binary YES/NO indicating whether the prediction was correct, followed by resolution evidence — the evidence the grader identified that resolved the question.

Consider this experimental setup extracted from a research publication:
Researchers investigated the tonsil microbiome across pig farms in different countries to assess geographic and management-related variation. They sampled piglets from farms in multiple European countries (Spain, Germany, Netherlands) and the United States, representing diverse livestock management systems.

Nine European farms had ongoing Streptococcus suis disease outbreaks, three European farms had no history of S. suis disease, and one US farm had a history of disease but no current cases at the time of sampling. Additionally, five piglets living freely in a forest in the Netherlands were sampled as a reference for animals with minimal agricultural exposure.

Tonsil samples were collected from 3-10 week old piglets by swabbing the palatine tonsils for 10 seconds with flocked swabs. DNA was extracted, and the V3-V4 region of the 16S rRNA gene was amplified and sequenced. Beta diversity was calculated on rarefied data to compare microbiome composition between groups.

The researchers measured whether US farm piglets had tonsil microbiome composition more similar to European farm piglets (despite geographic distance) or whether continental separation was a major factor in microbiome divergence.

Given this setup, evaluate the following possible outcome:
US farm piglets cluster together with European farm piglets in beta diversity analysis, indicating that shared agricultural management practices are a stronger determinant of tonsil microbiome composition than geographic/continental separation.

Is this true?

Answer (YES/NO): NO